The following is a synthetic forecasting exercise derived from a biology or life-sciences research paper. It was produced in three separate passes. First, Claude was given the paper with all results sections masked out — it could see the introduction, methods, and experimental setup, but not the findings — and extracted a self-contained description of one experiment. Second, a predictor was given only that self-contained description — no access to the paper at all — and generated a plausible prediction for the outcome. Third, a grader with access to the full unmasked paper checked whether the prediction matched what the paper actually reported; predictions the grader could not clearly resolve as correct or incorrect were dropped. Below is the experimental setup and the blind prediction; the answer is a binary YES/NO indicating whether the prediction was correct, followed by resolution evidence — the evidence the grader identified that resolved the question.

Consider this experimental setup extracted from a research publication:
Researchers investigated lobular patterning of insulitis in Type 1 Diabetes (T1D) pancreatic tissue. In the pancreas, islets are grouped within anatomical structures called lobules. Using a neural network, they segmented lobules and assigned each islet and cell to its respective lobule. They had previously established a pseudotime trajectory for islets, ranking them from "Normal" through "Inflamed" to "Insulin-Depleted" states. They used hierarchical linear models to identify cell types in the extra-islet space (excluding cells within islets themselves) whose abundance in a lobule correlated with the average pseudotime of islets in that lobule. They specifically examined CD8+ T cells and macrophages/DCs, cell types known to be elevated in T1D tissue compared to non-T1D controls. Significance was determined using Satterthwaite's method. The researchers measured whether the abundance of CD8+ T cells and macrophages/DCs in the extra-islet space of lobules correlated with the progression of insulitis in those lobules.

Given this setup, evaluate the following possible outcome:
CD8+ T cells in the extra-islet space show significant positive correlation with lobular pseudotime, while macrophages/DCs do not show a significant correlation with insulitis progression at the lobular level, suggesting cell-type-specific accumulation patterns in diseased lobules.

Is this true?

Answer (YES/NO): NO